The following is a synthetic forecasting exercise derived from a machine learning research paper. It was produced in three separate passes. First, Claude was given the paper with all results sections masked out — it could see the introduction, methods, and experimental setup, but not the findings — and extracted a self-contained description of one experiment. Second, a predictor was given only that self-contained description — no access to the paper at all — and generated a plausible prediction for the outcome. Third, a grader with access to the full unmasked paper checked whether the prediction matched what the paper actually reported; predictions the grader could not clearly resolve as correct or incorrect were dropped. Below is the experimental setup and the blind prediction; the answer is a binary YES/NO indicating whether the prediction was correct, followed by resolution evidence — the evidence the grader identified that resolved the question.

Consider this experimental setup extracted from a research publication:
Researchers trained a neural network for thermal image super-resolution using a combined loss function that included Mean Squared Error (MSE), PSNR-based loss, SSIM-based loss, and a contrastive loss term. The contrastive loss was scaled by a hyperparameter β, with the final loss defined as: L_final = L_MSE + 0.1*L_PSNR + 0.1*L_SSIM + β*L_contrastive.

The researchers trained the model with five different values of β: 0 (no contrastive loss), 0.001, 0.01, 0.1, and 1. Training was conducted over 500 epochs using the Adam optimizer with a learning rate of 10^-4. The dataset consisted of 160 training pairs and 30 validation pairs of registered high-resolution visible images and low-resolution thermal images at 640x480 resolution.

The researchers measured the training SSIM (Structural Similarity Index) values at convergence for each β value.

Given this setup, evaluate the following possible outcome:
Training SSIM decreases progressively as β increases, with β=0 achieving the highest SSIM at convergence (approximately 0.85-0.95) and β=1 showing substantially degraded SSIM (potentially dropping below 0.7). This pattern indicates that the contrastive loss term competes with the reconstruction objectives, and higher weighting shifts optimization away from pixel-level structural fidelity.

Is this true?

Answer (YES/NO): NO